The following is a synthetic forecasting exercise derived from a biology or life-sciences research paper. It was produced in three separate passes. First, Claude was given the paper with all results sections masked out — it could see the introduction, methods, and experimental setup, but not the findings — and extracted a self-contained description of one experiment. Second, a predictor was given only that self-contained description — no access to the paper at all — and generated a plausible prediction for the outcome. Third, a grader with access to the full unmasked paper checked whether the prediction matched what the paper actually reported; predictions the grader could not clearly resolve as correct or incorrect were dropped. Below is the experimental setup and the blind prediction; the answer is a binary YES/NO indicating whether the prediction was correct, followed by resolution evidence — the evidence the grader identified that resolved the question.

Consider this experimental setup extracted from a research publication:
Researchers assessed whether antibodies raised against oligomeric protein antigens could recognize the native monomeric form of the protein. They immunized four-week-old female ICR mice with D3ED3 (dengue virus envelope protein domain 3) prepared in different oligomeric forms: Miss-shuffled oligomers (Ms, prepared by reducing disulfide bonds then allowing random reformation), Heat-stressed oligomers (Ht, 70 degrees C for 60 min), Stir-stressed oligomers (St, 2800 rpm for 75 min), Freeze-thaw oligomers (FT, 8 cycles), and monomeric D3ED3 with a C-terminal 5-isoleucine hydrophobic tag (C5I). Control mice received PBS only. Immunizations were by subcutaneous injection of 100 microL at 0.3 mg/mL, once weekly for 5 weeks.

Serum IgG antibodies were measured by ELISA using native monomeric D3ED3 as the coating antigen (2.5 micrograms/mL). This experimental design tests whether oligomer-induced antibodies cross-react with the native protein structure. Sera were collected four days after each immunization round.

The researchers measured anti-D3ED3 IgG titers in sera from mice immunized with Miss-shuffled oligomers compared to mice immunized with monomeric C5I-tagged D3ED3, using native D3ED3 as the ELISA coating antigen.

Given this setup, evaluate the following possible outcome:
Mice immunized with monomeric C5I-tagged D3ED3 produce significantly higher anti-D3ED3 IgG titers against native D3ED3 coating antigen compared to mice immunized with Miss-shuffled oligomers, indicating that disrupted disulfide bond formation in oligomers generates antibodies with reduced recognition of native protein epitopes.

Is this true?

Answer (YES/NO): NO